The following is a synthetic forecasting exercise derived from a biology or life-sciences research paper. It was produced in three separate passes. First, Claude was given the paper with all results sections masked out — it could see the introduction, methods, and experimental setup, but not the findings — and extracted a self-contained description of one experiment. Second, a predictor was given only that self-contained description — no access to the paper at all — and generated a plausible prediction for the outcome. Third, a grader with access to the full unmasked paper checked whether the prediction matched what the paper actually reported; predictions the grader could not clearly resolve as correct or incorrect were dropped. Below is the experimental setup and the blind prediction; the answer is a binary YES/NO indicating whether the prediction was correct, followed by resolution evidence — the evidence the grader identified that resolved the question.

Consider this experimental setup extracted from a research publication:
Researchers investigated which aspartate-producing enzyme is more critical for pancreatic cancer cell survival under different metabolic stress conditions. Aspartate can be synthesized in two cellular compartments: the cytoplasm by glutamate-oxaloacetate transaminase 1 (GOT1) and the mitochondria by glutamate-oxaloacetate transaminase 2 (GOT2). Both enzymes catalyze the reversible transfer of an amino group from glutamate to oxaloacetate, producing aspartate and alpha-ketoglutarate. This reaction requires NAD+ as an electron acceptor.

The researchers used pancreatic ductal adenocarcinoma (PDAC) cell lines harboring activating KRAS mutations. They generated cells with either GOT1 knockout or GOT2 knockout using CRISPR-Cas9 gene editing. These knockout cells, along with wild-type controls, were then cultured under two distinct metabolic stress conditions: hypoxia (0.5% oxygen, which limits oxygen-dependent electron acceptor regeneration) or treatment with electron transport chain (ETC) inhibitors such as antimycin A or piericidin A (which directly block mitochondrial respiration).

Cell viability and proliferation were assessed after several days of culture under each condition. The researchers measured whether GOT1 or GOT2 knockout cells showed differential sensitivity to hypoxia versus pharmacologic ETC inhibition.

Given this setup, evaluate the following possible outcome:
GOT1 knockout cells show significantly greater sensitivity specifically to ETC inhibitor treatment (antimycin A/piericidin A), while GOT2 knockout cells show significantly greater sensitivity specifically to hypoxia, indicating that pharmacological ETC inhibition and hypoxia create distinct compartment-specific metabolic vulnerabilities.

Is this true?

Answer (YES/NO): YES